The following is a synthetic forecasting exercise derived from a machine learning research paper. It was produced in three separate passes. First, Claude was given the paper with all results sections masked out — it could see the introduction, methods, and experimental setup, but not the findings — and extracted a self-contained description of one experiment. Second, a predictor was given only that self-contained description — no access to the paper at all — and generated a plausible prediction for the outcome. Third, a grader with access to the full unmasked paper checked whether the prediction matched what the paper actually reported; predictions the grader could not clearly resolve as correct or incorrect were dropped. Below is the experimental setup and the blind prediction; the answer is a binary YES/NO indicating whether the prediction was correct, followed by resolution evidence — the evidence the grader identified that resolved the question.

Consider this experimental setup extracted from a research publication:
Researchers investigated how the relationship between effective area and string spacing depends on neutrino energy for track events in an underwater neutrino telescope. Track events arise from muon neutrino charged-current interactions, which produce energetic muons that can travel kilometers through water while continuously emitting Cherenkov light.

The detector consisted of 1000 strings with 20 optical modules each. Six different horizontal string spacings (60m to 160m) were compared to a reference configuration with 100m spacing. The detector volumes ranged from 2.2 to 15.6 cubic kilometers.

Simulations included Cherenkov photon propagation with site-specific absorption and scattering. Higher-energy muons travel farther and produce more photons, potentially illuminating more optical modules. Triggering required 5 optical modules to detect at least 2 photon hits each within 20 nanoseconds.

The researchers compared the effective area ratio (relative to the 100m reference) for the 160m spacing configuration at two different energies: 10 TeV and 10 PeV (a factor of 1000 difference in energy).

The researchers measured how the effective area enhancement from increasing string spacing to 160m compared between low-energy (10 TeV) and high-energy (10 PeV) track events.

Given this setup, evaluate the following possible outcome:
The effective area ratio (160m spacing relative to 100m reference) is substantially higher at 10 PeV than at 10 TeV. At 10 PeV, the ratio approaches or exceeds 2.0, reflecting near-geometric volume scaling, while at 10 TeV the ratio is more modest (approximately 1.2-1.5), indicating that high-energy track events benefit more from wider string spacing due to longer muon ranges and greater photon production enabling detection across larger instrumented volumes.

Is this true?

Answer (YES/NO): NO